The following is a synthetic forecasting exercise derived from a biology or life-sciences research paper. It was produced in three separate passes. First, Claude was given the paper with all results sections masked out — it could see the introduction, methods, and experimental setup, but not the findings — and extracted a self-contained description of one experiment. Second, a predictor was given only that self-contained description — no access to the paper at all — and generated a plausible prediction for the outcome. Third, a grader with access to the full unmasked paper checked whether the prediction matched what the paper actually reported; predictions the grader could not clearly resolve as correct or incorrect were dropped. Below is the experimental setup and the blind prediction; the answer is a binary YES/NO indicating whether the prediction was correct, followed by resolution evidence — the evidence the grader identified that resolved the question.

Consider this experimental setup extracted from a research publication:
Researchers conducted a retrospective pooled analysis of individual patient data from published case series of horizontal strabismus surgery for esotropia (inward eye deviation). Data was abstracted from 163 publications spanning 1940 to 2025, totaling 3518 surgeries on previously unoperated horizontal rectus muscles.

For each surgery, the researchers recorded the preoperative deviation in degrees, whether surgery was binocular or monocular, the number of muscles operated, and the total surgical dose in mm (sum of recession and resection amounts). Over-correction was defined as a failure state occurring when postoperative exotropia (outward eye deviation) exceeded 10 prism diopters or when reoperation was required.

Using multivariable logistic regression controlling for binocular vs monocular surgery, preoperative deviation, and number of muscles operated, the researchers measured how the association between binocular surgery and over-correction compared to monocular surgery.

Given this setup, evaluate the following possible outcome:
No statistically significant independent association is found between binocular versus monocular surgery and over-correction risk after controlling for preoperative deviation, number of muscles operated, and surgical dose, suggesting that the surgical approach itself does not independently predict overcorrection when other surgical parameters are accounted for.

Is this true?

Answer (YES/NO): NO